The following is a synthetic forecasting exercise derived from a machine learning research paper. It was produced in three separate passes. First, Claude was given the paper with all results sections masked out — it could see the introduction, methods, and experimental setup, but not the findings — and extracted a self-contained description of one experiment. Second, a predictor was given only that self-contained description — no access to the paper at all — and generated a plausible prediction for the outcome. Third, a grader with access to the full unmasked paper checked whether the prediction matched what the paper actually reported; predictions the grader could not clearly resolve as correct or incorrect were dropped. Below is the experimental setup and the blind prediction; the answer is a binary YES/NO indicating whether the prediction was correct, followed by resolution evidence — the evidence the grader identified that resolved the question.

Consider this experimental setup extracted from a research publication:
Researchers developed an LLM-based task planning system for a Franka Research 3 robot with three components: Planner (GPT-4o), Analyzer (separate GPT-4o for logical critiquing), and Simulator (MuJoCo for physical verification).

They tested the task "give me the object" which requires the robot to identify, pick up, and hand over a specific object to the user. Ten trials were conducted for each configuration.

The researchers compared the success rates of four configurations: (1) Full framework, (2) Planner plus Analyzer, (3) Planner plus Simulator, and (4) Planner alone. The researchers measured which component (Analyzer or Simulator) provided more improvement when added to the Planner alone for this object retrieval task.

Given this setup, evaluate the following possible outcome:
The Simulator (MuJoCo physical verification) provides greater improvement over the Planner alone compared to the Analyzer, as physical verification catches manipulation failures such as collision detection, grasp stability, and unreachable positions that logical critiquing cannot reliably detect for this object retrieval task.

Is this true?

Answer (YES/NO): NO